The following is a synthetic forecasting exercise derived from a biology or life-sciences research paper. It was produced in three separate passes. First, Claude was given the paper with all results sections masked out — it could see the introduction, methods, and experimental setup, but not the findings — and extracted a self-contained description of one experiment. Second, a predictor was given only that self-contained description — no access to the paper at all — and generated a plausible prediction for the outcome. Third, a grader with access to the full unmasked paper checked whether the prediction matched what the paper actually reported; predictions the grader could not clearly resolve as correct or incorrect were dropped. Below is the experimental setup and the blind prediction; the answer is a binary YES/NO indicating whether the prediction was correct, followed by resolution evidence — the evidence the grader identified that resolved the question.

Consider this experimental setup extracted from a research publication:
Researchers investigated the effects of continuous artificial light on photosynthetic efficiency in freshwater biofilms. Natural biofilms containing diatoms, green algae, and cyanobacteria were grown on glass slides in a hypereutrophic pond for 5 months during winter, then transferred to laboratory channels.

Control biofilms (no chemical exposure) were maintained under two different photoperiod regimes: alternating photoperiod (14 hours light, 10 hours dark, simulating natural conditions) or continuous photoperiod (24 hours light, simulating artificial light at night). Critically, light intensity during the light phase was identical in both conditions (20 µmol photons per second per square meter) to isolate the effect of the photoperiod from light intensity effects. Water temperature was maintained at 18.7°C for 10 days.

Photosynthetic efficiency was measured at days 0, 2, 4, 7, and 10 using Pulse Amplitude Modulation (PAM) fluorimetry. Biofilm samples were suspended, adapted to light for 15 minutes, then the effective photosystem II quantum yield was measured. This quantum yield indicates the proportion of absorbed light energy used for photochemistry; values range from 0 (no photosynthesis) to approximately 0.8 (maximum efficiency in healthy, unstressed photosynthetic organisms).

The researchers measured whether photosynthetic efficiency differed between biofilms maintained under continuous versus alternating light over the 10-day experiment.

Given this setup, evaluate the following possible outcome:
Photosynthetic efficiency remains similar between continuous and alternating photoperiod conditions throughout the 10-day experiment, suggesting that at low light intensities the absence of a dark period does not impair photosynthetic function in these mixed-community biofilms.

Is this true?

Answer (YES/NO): YES